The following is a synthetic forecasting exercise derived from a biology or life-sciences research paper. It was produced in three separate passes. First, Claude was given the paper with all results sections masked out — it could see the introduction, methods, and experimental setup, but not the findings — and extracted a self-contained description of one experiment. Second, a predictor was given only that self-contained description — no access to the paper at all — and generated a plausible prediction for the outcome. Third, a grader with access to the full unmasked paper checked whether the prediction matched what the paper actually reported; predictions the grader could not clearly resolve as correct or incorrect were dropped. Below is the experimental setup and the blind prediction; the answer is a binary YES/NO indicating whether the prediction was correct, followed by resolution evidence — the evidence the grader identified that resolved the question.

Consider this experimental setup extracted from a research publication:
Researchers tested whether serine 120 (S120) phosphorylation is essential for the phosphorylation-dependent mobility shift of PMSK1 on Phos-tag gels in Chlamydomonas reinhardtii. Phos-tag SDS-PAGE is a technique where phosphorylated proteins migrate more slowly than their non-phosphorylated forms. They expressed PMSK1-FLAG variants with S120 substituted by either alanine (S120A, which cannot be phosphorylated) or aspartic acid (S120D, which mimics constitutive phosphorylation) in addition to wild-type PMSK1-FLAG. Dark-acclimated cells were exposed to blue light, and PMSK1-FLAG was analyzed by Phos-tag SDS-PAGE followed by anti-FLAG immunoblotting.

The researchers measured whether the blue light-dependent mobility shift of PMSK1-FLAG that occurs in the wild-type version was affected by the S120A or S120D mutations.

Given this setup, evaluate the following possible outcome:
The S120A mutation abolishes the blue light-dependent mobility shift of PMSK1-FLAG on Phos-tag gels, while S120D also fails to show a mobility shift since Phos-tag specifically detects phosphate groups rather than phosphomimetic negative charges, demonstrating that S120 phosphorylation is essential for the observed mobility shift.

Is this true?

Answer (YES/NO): YES